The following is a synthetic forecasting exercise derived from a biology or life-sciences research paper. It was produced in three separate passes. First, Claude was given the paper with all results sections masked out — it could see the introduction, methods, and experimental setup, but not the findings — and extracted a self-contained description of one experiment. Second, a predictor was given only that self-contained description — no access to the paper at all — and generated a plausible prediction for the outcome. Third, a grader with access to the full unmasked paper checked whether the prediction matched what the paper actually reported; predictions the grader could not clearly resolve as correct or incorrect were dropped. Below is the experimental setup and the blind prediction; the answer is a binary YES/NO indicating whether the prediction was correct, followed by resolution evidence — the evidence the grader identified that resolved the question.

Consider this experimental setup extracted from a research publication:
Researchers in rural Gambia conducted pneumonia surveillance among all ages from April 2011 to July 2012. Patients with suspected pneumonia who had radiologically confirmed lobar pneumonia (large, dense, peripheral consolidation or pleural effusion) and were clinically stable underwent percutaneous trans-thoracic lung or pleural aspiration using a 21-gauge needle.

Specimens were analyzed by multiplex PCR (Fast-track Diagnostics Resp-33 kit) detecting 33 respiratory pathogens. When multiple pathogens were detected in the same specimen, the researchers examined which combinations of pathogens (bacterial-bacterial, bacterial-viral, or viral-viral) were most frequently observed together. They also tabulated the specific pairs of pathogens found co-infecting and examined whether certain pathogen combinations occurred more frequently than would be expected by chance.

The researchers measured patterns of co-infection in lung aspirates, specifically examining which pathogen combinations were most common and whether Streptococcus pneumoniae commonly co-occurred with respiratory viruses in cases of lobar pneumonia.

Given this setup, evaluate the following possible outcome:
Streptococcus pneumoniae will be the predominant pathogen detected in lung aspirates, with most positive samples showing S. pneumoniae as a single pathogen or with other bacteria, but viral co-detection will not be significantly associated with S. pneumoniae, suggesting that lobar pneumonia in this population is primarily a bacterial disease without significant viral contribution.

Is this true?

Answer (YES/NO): YES